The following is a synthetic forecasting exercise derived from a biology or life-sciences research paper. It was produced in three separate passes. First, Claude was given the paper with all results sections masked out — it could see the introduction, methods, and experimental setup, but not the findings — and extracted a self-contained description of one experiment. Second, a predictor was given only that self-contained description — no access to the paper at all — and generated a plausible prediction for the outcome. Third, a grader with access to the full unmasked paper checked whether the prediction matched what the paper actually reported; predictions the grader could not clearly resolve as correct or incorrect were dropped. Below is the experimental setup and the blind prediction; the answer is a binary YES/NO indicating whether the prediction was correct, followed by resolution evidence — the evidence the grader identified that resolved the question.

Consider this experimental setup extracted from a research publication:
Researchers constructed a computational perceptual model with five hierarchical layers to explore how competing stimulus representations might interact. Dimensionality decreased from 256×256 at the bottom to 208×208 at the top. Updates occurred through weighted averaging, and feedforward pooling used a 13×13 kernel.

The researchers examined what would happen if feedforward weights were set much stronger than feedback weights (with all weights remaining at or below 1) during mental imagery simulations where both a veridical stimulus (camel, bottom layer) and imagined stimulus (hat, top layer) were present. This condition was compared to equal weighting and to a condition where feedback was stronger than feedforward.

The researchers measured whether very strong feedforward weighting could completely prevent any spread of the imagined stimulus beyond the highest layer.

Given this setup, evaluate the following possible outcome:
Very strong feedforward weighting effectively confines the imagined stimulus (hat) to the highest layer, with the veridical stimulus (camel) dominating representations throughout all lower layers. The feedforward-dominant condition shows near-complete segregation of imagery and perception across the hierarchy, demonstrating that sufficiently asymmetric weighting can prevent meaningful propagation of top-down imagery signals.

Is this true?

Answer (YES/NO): NO